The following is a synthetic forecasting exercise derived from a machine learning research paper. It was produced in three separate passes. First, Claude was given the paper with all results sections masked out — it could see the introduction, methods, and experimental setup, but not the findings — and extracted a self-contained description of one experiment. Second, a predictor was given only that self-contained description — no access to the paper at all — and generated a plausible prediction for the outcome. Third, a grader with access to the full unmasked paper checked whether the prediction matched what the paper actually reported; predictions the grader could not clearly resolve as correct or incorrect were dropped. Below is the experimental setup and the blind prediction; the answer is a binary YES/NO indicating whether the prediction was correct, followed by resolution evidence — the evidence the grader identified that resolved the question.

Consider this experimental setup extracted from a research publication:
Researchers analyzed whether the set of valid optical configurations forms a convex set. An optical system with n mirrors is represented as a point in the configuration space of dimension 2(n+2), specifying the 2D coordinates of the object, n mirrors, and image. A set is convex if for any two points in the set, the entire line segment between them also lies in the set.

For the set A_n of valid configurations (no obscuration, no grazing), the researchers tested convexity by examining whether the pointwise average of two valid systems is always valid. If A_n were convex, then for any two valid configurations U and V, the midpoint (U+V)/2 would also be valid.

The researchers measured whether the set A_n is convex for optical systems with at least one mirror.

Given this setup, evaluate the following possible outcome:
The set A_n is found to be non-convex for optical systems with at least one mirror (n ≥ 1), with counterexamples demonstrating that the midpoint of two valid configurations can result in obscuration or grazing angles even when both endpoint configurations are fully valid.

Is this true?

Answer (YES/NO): NO